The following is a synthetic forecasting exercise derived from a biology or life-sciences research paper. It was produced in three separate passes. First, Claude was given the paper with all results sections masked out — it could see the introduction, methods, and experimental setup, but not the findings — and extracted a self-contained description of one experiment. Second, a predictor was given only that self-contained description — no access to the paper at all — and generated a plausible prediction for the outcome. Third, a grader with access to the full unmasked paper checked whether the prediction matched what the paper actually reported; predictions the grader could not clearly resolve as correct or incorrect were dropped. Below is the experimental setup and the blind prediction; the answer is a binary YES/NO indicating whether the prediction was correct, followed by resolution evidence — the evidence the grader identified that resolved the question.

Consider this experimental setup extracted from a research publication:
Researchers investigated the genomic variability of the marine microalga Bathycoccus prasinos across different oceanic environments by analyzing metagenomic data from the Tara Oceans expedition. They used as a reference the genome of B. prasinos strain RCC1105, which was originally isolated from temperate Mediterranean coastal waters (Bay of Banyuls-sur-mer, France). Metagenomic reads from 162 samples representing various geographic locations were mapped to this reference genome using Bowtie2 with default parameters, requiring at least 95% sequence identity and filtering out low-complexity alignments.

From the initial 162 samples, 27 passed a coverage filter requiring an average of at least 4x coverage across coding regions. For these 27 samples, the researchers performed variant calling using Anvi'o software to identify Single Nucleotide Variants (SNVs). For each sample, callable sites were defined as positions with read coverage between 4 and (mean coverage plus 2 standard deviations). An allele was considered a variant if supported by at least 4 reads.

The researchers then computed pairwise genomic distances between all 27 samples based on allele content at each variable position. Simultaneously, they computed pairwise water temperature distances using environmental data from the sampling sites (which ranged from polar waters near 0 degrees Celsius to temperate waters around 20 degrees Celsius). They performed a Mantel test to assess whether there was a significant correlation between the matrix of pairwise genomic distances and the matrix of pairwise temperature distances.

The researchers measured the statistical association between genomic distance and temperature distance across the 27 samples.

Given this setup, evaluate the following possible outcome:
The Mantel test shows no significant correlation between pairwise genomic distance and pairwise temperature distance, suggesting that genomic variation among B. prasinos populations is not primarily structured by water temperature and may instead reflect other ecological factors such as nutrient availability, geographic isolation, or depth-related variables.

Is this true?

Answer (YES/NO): NO